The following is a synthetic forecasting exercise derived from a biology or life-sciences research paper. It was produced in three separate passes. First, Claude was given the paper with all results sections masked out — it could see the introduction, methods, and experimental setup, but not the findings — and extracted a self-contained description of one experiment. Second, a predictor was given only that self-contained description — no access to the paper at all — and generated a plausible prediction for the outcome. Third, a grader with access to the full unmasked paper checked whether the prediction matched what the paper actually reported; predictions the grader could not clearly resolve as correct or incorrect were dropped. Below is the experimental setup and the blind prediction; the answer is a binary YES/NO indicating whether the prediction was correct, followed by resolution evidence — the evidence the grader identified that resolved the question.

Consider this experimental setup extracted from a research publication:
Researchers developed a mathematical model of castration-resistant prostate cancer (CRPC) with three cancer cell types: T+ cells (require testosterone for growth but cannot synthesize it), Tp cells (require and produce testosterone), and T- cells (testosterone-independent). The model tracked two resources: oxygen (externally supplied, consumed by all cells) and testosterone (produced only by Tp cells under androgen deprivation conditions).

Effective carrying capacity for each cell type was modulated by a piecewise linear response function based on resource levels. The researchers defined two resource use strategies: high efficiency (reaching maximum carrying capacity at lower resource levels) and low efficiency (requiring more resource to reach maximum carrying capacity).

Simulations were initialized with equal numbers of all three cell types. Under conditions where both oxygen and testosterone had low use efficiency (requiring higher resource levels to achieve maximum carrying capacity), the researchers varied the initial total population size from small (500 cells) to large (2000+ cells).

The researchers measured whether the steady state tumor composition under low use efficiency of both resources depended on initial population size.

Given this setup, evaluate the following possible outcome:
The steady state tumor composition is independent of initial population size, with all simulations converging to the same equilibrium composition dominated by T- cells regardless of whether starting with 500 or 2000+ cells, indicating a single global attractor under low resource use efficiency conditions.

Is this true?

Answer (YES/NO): NO